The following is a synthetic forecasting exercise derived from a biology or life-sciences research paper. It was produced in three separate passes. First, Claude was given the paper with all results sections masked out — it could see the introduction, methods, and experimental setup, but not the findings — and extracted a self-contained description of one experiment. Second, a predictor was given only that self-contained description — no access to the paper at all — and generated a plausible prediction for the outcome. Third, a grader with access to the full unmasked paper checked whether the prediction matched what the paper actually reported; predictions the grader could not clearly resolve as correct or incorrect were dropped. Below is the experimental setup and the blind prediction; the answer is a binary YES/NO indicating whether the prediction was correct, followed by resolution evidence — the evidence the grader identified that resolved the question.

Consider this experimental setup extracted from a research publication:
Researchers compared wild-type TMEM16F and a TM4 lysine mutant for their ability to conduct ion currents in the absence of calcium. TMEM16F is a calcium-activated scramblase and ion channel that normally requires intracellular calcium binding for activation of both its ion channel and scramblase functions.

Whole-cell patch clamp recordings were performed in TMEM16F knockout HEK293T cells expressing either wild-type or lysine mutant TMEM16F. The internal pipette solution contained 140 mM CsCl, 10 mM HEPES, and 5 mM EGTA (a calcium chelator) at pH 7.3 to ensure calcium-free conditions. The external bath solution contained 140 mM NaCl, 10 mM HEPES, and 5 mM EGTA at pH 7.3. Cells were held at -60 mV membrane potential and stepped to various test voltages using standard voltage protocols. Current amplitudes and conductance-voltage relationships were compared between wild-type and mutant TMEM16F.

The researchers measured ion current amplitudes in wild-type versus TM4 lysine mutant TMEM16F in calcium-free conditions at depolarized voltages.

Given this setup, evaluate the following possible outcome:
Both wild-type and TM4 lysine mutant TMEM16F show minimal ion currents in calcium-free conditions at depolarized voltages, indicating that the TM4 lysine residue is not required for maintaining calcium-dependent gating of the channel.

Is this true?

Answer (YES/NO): NO